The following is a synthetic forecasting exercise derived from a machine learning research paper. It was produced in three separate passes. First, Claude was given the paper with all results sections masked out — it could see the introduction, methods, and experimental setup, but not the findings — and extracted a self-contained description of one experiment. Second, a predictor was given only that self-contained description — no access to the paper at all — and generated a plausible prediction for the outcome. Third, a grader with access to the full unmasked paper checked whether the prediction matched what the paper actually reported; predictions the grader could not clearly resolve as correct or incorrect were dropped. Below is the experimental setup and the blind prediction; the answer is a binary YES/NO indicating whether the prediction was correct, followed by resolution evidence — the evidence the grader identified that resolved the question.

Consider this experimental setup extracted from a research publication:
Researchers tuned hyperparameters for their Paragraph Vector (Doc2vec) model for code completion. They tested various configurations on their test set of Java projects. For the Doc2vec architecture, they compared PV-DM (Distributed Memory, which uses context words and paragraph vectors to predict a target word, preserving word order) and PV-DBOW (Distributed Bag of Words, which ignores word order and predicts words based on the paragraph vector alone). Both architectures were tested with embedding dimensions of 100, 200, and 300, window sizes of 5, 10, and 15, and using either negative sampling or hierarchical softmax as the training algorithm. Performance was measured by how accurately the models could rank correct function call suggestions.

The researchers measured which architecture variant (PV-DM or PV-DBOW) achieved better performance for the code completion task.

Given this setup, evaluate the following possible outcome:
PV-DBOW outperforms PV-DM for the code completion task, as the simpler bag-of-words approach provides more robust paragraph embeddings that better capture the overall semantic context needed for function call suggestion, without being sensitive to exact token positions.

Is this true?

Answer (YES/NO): YES